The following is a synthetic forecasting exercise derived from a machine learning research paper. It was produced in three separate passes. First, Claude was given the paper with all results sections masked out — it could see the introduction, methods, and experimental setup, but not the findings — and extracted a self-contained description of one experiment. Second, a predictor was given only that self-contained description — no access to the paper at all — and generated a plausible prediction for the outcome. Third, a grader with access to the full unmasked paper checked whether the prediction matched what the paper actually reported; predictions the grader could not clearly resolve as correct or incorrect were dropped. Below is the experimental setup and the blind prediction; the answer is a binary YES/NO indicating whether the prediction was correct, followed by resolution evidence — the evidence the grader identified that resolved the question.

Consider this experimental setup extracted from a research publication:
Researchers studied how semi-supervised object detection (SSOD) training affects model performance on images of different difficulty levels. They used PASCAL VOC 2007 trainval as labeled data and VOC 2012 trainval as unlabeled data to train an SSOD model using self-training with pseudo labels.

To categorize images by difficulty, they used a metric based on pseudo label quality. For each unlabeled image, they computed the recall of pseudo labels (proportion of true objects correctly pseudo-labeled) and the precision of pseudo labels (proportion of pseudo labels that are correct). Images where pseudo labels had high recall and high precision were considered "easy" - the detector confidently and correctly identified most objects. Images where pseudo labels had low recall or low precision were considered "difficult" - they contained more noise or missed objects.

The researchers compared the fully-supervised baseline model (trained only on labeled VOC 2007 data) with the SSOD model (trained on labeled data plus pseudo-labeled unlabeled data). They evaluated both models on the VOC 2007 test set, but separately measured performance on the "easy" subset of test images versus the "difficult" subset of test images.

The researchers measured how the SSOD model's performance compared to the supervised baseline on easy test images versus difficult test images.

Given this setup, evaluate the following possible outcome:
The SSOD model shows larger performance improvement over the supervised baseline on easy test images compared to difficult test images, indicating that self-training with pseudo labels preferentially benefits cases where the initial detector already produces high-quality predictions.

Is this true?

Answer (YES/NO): NO